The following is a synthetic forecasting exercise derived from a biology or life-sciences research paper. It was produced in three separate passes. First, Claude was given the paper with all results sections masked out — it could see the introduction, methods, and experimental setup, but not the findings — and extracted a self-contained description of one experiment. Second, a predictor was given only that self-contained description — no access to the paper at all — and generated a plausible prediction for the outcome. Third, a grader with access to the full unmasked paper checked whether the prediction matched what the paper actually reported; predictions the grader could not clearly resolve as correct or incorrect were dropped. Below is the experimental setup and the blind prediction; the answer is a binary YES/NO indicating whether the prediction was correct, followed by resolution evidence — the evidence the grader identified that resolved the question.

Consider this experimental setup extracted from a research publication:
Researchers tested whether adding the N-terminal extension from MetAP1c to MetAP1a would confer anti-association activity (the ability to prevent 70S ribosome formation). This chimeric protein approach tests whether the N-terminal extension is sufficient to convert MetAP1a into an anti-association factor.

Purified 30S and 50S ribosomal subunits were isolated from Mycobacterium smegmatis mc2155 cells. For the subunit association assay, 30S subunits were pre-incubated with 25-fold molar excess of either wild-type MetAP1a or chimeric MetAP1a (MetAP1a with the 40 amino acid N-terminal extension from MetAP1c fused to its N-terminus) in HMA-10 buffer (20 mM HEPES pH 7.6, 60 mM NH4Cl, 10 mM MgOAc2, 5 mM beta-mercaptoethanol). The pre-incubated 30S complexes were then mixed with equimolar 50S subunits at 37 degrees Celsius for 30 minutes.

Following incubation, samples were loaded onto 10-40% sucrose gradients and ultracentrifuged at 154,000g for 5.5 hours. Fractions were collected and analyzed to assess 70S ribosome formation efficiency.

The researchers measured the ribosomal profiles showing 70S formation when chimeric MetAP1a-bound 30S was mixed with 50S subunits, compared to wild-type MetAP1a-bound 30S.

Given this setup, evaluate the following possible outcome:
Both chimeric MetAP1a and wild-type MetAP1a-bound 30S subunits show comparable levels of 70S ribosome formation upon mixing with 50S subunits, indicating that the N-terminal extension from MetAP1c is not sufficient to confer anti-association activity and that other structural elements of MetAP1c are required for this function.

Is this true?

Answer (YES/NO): NO